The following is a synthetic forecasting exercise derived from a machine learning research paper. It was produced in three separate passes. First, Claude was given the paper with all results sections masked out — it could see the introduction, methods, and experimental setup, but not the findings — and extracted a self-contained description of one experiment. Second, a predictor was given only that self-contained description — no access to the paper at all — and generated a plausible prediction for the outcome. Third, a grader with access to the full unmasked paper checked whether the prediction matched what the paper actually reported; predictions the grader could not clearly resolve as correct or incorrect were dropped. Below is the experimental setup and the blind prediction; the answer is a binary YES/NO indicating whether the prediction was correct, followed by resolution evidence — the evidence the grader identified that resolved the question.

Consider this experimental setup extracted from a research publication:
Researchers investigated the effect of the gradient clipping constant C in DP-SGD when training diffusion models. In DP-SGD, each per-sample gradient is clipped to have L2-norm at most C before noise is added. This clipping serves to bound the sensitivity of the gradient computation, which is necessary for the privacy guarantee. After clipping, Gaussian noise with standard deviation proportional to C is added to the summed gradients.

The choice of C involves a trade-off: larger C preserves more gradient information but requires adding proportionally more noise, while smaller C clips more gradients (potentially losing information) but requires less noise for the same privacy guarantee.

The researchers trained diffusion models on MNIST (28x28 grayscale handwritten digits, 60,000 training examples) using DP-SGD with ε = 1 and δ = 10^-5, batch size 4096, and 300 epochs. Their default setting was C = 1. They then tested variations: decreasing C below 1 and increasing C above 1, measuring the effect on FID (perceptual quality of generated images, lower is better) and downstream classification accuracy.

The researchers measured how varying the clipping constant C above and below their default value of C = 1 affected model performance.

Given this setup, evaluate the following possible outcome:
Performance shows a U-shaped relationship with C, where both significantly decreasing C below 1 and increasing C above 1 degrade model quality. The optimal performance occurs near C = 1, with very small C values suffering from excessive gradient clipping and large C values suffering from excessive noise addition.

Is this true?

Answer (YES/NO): NO